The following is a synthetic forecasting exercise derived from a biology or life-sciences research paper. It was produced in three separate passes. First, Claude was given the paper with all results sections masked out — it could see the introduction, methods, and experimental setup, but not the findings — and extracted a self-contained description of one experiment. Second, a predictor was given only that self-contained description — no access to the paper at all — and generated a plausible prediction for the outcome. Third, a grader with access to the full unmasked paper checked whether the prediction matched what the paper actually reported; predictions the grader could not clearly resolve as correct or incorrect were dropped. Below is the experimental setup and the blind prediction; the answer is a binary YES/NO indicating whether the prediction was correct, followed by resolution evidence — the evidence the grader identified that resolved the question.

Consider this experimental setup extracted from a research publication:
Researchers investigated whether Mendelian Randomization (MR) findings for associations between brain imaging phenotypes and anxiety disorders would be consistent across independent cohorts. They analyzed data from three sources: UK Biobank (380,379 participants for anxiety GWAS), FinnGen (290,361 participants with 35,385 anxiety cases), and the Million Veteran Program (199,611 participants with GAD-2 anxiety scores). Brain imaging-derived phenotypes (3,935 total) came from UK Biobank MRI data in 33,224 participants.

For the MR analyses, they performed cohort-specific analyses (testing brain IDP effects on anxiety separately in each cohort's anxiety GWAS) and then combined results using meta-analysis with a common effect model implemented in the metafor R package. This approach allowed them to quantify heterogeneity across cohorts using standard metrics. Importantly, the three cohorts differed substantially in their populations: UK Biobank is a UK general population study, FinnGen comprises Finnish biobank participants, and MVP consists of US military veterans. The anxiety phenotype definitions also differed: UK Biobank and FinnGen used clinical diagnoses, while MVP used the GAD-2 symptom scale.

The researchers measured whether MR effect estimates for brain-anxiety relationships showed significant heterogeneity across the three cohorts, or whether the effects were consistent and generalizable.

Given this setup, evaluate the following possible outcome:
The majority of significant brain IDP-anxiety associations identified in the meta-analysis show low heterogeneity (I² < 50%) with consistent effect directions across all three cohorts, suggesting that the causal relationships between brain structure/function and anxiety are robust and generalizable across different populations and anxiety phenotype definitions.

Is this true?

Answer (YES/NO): YES